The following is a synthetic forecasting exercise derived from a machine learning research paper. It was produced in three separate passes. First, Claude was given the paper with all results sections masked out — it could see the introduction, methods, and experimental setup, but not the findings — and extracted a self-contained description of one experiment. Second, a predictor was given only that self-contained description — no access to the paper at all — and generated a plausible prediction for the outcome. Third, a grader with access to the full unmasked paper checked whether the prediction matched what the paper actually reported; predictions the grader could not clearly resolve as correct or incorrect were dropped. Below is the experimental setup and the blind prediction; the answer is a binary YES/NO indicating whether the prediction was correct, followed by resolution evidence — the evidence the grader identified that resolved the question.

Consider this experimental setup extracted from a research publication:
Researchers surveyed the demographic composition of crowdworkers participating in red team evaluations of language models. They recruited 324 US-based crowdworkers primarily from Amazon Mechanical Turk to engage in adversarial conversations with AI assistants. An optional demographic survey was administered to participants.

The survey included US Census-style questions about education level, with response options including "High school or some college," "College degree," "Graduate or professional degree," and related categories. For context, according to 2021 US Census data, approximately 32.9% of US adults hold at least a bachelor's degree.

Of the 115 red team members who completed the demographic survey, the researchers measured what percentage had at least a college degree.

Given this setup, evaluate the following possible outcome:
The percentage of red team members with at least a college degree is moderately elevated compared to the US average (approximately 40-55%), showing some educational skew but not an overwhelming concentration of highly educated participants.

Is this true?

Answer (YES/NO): NO